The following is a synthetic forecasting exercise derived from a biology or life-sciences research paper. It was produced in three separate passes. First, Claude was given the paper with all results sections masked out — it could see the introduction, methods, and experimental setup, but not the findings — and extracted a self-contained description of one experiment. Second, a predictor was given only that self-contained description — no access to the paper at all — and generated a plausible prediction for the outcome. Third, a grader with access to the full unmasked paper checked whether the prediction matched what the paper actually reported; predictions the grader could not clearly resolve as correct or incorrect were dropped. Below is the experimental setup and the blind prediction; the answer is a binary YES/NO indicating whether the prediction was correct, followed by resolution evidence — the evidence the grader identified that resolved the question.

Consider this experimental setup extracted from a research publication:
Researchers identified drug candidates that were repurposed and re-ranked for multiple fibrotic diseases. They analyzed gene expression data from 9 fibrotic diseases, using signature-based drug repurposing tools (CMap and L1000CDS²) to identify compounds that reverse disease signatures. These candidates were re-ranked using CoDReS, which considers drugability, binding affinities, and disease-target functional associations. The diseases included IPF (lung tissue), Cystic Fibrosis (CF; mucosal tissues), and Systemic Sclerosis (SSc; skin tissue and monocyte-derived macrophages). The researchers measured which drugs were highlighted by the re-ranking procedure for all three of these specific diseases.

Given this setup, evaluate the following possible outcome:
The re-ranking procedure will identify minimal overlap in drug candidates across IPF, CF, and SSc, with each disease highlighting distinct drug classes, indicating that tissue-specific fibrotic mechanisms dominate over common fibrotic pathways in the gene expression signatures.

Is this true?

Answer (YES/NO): NO